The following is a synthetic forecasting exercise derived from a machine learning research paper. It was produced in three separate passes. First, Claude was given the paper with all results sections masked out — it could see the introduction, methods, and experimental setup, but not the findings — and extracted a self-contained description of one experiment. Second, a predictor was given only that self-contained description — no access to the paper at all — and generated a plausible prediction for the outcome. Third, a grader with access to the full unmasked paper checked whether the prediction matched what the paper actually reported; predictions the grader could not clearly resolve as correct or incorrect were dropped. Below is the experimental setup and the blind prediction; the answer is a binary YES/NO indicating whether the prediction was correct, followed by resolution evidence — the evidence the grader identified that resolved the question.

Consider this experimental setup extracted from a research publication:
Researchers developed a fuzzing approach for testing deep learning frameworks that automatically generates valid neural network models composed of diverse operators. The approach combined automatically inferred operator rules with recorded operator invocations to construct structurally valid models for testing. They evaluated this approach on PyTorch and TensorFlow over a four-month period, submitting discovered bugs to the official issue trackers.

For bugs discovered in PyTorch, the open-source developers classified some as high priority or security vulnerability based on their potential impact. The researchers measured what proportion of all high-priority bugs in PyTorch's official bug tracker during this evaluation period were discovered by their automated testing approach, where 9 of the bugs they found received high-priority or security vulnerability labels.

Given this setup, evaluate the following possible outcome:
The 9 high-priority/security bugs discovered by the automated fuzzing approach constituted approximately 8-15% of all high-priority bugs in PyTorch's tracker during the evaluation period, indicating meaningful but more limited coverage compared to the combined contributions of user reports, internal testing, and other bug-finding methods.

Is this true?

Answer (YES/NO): YES